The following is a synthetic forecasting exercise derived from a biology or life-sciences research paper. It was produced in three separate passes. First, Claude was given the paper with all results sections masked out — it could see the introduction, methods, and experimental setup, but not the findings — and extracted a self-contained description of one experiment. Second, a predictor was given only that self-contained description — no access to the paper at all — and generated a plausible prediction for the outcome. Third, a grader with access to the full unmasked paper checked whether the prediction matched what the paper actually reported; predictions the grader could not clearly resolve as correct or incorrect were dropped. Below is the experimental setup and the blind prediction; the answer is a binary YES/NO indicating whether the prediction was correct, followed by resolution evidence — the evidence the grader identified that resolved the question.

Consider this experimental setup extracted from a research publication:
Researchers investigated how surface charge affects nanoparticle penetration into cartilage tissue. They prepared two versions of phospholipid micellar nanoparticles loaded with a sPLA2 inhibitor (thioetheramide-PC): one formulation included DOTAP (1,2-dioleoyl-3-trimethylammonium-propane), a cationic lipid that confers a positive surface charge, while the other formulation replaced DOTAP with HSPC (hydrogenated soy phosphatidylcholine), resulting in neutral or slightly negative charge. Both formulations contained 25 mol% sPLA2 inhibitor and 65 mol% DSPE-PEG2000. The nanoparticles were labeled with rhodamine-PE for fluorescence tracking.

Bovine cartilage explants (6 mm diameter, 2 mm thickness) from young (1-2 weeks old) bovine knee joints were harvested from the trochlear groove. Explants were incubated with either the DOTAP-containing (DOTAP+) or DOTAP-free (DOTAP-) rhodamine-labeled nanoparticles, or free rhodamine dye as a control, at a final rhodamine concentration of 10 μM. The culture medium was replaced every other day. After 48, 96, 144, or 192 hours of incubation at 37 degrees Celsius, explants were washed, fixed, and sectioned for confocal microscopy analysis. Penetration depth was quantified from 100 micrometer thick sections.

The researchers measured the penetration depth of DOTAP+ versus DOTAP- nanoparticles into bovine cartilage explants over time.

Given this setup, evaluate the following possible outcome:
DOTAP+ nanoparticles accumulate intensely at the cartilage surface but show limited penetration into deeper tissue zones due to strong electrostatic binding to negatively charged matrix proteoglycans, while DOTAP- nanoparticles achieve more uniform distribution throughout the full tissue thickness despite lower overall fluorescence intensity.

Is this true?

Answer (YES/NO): NO